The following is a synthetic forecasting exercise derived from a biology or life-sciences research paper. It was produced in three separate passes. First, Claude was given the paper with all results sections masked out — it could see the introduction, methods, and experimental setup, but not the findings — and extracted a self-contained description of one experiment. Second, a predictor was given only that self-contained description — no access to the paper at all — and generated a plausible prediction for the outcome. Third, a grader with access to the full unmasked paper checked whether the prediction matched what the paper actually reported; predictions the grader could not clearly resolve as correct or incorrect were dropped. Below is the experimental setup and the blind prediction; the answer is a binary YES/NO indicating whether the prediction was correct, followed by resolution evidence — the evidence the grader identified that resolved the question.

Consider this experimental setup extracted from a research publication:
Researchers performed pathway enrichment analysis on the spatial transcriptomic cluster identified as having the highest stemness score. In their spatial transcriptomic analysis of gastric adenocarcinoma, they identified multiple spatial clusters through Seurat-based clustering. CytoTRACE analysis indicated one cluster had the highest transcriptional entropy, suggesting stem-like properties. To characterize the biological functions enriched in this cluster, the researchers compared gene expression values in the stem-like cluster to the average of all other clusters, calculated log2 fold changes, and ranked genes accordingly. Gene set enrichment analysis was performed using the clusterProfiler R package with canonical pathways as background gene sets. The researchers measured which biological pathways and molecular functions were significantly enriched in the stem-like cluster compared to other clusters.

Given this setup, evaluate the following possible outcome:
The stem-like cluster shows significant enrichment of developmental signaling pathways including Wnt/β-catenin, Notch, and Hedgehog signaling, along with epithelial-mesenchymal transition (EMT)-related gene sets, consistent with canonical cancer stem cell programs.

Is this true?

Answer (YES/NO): NO